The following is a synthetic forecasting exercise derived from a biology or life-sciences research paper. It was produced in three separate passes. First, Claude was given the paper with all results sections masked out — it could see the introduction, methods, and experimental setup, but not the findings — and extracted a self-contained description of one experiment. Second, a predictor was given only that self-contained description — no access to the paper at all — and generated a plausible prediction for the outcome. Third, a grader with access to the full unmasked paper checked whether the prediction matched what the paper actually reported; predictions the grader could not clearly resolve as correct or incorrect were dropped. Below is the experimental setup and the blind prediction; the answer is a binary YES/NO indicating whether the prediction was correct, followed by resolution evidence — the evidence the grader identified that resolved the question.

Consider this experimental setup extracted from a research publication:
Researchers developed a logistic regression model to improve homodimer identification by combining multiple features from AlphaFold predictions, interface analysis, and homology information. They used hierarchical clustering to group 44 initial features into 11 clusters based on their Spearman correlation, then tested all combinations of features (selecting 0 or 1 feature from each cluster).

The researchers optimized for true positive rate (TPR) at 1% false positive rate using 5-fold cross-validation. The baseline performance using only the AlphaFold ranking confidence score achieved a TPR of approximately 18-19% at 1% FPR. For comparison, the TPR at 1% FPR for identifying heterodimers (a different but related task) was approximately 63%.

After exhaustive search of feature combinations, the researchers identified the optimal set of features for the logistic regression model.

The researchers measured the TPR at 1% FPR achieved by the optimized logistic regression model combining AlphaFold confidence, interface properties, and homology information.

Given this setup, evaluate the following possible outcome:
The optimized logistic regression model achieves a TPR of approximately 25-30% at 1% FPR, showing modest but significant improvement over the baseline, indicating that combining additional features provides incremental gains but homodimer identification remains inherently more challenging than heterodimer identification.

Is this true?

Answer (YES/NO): NO